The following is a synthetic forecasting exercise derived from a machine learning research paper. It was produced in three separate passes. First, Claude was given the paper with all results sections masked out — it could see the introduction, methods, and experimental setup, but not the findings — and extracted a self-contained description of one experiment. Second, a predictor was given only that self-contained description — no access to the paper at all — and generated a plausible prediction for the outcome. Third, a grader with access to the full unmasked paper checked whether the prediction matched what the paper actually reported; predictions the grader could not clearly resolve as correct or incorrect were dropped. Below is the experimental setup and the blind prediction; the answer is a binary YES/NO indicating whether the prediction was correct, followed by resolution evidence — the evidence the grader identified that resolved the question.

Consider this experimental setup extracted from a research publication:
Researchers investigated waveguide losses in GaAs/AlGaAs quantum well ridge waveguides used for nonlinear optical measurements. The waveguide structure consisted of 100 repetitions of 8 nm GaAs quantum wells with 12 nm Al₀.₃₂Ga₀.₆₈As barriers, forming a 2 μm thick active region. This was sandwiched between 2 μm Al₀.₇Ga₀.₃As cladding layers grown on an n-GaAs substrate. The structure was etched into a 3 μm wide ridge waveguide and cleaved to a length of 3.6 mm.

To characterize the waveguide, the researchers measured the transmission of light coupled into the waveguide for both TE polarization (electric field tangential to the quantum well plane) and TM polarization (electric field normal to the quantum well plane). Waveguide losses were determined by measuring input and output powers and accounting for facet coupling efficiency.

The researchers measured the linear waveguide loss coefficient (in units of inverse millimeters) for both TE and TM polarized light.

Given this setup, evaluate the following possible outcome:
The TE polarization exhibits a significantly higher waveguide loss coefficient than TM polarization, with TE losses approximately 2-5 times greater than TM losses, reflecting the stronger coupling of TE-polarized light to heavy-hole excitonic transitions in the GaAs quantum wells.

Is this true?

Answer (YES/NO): NO